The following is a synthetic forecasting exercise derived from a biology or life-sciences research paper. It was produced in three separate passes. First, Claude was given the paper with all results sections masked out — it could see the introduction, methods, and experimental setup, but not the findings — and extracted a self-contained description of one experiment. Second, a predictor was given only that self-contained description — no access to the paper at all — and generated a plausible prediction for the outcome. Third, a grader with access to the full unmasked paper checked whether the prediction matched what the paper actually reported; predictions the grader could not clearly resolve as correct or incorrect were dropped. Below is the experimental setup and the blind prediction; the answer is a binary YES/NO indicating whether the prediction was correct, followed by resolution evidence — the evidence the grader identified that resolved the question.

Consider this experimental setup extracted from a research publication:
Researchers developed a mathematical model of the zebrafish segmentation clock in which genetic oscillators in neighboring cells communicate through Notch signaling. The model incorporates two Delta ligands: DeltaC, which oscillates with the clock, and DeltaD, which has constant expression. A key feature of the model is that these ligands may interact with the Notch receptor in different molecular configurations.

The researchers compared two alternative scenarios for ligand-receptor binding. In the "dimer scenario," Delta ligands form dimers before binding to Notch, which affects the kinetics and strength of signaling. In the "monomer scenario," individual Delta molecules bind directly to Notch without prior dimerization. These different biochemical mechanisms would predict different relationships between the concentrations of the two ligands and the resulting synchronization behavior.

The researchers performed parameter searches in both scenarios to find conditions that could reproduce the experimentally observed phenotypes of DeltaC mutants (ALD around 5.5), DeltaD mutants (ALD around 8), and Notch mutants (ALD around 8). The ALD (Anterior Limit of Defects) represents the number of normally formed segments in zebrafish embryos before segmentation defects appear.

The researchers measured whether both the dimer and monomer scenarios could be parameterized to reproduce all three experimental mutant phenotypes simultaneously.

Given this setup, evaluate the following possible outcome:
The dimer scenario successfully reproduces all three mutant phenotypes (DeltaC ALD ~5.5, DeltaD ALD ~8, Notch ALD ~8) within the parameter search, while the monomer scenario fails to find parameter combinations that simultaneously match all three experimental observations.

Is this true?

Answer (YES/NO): NO